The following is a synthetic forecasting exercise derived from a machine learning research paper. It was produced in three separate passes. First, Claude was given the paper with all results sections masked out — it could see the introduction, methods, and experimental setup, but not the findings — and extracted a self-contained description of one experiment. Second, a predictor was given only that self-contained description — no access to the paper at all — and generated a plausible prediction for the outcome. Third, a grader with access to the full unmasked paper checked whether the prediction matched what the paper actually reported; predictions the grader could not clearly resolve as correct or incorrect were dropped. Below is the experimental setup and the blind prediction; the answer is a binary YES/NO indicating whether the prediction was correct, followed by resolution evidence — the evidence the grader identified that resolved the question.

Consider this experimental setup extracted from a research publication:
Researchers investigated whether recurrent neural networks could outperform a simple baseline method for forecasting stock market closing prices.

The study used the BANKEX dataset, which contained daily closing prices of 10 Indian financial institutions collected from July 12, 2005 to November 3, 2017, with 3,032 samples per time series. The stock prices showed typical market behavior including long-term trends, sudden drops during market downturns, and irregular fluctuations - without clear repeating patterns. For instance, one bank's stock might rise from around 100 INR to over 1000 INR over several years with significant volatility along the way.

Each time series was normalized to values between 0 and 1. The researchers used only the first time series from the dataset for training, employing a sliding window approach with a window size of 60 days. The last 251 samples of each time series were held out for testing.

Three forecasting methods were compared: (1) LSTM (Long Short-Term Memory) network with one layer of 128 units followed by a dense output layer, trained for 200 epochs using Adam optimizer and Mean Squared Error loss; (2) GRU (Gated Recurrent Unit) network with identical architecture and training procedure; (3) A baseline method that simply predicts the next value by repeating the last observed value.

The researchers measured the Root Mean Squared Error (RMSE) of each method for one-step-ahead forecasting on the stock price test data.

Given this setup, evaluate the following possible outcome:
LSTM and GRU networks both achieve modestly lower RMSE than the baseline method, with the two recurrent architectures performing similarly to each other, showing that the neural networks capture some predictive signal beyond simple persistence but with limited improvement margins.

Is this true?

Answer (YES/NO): NO